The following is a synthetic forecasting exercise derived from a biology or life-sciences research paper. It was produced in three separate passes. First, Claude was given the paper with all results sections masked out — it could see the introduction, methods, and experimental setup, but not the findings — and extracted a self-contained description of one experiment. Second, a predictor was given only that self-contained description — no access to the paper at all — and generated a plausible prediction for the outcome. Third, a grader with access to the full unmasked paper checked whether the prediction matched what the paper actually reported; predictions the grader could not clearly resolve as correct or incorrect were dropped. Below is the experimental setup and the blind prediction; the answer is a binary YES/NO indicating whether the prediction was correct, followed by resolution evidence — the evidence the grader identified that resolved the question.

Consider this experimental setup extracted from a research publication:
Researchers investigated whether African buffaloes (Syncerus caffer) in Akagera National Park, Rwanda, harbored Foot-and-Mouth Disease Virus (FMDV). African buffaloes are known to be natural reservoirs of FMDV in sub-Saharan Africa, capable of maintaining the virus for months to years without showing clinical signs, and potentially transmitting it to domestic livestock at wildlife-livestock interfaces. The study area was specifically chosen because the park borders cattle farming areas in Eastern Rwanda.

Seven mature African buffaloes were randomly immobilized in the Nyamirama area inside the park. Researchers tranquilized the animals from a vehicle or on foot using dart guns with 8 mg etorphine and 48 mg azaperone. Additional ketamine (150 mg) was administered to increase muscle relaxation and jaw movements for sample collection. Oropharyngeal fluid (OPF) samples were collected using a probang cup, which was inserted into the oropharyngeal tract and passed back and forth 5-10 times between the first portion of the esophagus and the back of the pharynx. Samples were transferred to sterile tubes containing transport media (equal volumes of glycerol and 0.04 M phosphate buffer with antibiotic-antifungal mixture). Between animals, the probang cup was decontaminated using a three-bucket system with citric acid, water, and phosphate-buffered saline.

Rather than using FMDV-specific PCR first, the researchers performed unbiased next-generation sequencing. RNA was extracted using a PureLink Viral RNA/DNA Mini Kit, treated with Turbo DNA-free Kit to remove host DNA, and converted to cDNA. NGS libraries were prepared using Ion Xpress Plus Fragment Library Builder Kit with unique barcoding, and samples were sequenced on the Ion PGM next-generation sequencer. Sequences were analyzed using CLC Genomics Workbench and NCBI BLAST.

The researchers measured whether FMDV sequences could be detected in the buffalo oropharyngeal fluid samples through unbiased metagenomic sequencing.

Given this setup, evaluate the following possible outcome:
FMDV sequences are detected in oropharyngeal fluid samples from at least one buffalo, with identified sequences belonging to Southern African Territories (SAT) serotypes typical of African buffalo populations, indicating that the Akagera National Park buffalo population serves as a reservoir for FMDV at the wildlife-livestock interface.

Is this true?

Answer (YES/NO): NO